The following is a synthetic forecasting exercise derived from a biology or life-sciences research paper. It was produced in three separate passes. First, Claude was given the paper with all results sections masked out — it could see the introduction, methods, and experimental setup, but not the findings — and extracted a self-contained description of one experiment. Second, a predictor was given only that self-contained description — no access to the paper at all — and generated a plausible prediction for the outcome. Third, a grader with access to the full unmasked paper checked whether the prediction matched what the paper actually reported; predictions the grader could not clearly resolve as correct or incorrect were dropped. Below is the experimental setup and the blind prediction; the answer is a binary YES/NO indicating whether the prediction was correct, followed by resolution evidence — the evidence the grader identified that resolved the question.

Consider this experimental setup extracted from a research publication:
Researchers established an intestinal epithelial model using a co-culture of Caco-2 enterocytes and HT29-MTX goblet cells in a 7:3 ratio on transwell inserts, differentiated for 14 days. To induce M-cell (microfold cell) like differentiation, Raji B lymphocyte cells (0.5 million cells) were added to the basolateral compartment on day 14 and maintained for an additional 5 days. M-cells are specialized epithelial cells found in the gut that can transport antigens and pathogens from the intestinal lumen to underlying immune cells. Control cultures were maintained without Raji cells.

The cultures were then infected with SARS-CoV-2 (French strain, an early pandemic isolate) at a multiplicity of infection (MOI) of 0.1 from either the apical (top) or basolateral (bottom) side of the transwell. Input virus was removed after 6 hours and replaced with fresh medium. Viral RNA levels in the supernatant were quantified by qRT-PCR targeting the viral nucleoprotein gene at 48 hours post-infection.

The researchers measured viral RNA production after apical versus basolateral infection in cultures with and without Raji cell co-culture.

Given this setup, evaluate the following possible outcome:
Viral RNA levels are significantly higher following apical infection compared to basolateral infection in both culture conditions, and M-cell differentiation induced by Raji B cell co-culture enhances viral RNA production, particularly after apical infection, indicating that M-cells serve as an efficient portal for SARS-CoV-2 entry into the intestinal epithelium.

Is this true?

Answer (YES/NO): NO